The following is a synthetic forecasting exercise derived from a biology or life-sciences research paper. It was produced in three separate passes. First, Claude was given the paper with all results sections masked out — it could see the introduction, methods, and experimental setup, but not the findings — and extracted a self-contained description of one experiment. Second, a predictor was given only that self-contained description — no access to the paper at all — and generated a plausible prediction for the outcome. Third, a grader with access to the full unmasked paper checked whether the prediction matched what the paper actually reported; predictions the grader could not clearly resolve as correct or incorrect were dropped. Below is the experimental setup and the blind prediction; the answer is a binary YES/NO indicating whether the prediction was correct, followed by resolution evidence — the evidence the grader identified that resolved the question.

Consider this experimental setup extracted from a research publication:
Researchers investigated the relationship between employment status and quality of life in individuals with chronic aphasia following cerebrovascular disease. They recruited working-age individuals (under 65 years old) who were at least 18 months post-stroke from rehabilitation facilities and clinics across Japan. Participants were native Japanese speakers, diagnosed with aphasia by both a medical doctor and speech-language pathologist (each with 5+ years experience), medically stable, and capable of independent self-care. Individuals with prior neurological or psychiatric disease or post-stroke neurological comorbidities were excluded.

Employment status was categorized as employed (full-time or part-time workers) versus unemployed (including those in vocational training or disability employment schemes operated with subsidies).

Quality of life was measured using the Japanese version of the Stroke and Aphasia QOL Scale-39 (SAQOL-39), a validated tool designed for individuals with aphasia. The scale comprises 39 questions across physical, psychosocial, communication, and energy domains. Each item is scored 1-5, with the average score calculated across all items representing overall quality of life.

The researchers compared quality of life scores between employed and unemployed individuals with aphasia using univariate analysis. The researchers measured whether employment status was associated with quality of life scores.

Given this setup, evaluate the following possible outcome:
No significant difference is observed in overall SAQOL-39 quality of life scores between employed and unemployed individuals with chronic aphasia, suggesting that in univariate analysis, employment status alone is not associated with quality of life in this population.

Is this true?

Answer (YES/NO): YES